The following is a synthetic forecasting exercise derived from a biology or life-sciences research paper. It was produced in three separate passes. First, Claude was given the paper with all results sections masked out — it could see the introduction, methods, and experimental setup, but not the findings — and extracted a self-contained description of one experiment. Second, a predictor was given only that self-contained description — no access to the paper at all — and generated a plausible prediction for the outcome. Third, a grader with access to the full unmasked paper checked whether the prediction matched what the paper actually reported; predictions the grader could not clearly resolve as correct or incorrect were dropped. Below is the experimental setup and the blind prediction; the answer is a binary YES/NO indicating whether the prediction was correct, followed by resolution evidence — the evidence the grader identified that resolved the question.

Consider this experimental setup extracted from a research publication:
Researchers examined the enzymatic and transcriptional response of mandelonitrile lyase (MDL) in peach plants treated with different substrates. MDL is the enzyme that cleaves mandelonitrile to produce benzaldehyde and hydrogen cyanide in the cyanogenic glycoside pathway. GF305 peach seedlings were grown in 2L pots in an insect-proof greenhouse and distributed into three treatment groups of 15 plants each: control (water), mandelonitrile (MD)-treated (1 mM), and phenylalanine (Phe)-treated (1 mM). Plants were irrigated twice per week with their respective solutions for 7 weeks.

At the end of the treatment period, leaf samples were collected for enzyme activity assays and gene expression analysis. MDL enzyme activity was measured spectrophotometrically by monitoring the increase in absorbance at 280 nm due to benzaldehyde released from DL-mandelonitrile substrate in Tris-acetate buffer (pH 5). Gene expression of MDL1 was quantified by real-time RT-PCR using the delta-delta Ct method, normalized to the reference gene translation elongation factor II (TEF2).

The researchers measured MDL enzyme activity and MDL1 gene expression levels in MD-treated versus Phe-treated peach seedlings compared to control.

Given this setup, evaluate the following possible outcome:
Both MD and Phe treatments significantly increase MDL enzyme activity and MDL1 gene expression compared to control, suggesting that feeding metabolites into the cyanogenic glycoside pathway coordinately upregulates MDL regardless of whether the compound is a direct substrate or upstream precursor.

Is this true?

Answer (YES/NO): NO